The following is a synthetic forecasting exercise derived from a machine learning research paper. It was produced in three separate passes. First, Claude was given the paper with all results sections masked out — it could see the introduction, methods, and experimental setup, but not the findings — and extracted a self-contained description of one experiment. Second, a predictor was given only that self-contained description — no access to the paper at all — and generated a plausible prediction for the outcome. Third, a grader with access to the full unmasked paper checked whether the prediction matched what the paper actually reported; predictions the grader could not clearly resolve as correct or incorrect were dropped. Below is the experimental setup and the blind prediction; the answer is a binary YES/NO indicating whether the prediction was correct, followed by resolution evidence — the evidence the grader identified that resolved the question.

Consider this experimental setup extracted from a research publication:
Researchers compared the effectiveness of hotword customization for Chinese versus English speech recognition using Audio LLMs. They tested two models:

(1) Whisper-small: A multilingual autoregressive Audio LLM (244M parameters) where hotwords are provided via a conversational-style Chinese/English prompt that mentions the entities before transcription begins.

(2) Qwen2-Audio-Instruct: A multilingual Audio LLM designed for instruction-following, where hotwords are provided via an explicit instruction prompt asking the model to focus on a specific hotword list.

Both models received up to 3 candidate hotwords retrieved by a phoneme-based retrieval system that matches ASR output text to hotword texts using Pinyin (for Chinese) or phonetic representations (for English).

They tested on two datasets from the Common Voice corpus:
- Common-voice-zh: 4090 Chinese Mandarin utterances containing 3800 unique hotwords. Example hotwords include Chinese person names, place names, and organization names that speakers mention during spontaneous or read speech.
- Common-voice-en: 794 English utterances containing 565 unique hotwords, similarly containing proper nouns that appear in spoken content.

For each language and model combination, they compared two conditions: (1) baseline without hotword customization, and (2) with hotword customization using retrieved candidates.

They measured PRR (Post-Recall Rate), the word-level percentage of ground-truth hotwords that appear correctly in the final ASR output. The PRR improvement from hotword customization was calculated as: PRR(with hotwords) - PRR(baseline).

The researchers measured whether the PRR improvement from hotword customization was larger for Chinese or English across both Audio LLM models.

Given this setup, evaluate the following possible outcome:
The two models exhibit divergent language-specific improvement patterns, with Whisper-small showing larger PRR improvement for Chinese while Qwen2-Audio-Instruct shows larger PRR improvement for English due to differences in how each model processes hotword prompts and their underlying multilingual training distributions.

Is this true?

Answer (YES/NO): NO